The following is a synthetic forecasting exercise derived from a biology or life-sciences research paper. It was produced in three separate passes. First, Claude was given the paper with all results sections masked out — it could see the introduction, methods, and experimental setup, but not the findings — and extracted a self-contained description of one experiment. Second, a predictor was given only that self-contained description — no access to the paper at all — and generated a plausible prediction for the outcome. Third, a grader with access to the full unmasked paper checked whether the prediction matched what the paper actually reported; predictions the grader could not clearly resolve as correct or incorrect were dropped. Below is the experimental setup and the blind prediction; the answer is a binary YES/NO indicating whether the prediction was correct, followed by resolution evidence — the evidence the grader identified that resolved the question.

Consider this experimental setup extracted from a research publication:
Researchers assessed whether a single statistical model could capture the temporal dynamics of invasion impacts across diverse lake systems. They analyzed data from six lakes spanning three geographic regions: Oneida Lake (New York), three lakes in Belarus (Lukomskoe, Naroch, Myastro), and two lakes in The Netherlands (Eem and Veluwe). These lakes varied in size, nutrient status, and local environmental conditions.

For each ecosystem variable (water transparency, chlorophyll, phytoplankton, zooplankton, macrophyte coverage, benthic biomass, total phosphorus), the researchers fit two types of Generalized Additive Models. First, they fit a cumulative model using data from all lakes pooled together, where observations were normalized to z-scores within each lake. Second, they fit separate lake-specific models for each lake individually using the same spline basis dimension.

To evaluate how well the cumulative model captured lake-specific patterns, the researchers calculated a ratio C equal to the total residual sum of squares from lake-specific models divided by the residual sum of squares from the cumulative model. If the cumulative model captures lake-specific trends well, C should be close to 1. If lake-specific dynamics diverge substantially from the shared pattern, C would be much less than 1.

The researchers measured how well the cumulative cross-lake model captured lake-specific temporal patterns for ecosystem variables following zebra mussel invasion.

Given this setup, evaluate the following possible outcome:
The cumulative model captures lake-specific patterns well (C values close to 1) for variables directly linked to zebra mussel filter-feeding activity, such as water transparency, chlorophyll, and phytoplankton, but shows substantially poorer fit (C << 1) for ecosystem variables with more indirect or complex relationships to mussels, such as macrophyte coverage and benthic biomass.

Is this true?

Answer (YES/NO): NO